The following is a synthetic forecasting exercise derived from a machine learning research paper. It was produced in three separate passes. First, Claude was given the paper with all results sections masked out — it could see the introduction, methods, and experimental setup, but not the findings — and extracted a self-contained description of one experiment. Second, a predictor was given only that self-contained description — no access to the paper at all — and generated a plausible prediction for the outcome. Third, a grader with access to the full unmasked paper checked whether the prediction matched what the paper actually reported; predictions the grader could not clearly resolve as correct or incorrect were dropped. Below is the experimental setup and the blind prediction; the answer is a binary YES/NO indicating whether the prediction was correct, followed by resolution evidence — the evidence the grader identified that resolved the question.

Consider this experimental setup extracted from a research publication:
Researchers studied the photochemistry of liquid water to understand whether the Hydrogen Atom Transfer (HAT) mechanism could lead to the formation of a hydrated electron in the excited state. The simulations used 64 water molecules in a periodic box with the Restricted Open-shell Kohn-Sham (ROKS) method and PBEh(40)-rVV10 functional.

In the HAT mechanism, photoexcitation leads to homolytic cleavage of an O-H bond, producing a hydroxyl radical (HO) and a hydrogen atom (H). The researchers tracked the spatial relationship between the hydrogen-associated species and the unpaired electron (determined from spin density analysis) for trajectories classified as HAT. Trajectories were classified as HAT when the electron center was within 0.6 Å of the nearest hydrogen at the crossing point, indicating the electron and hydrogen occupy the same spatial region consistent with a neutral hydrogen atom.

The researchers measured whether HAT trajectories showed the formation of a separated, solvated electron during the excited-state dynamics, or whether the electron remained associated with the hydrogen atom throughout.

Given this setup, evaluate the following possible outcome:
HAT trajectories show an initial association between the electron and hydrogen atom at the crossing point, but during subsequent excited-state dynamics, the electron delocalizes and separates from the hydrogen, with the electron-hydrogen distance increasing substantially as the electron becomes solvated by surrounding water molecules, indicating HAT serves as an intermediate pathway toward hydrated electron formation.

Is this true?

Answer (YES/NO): NO